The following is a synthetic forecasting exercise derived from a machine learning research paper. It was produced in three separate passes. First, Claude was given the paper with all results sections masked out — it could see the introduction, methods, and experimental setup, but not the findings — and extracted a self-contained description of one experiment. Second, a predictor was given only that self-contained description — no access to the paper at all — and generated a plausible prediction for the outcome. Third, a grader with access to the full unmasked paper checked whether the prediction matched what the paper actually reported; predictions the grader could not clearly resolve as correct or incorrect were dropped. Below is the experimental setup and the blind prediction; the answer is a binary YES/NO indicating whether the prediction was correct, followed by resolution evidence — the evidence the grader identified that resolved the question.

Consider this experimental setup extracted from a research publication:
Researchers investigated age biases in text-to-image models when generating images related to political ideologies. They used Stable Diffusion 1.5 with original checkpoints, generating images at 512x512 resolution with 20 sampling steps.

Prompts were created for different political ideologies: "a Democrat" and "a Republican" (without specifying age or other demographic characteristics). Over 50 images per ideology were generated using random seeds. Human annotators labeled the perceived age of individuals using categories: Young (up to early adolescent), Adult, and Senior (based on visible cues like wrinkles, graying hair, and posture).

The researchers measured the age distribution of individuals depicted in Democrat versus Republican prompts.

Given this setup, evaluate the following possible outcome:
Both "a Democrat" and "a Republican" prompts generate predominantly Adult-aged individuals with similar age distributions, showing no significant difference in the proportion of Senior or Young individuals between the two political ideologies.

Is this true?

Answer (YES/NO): NO